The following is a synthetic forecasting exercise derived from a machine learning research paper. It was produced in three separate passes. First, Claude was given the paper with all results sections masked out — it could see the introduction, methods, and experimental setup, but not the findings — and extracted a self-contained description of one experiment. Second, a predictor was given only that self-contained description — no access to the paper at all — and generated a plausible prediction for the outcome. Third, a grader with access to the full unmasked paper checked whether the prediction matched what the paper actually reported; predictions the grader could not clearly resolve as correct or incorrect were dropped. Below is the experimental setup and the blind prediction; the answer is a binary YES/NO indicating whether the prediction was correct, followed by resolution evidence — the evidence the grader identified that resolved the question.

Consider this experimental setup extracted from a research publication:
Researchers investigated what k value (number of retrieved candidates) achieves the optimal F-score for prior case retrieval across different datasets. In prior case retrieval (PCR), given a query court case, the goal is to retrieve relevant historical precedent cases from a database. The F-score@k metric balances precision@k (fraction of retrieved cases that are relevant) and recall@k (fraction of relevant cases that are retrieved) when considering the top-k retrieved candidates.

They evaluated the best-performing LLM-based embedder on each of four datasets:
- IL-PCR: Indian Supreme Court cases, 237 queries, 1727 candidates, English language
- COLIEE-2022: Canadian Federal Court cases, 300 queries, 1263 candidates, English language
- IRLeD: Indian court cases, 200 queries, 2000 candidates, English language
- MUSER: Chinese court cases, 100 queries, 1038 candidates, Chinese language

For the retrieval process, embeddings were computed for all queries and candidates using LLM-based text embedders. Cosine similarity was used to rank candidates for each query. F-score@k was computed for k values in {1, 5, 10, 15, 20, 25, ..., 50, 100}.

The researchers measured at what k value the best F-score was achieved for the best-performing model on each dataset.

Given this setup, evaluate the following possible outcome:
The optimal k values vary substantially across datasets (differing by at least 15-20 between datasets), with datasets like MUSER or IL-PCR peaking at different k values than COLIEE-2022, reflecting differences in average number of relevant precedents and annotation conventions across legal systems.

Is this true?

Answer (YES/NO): NO